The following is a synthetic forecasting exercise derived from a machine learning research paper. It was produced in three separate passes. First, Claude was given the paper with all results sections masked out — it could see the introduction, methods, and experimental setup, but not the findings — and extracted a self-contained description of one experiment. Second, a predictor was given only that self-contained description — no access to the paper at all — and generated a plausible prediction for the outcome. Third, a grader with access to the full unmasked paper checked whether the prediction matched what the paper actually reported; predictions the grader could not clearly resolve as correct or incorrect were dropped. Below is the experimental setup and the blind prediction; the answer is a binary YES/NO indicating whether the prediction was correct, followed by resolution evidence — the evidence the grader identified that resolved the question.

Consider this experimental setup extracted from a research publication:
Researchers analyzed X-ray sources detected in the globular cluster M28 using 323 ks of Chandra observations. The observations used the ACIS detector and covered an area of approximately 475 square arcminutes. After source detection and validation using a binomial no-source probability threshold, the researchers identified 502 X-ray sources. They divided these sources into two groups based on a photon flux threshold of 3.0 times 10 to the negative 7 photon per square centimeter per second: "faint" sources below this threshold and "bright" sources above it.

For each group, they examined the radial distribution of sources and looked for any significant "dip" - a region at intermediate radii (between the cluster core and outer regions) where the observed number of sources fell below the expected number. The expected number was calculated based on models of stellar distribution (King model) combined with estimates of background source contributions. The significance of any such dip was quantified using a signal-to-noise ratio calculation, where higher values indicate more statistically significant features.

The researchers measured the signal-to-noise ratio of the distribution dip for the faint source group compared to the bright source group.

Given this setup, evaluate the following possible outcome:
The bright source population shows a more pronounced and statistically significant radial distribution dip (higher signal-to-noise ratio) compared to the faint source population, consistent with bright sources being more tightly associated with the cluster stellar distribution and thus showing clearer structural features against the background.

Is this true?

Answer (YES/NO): NO